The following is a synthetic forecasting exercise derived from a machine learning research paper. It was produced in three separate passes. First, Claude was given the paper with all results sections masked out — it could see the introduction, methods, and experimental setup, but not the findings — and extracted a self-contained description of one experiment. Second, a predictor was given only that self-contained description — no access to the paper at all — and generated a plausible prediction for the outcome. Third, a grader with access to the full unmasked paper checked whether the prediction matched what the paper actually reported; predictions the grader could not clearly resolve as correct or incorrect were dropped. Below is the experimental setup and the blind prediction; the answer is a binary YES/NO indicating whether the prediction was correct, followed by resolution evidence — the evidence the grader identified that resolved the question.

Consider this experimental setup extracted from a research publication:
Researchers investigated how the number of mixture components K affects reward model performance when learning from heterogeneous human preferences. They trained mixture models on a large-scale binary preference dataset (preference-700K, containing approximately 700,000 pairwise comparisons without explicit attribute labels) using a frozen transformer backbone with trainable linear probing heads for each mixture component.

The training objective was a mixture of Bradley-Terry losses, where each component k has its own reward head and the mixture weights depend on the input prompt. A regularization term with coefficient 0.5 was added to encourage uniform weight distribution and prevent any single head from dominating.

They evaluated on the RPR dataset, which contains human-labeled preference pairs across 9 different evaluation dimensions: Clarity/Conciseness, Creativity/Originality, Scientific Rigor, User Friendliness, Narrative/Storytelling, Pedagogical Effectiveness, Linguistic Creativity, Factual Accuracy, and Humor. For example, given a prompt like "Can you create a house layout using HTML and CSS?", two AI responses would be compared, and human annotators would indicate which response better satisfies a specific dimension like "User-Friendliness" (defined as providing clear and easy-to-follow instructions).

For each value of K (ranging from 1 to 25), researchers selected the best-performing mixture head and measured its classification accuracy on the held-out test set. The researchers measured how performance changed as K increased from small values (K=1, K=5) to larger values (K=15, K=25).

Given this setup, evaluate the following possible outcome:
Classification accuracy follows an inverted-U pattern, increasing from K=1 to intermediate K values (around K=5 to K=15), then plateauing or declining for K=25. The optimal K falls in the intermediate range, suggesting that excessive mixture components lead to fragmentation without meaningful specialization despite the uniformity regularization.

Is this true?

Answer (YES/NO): NO